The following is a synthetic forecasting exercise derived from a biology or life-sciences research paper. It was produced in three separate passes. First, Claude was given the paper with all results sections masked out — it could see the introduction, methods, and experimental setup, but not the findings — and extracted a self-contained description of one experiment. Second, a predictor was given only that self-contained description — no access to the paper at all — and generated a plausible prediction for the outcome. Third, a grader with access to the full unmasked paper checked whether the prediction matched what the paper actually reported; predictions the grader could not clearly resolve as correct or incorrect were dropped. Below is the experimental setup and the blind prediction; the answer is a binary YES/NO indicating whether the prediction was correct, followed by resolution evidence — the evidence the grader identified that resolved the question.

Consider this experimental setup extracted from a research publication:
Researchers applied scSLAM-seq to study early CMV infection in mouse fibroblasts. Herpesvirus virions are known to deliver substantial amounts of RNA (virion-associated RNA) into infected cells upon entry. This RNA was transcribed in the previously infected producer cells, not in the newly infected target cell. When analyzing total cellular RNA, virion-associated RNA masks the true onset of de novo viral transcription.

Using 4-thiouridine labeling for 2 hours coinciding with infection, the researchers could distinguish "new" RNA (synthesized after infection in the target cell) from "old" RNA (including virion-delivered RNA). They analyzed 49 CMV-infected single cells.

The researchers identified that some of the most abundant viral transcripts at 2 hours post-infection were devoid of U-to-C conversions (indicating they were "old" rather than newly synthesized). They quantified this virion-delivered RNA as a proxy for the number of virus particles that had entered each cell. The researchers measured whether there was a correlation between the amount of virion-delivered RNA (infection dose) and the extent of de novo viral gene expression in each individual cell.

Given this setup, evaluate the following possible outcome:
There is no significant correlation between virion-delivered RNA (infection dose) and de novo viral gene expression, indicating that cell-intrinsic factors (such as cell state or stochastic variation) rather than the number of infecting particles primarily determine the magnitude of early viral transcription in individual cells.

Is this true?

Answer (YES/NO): NO